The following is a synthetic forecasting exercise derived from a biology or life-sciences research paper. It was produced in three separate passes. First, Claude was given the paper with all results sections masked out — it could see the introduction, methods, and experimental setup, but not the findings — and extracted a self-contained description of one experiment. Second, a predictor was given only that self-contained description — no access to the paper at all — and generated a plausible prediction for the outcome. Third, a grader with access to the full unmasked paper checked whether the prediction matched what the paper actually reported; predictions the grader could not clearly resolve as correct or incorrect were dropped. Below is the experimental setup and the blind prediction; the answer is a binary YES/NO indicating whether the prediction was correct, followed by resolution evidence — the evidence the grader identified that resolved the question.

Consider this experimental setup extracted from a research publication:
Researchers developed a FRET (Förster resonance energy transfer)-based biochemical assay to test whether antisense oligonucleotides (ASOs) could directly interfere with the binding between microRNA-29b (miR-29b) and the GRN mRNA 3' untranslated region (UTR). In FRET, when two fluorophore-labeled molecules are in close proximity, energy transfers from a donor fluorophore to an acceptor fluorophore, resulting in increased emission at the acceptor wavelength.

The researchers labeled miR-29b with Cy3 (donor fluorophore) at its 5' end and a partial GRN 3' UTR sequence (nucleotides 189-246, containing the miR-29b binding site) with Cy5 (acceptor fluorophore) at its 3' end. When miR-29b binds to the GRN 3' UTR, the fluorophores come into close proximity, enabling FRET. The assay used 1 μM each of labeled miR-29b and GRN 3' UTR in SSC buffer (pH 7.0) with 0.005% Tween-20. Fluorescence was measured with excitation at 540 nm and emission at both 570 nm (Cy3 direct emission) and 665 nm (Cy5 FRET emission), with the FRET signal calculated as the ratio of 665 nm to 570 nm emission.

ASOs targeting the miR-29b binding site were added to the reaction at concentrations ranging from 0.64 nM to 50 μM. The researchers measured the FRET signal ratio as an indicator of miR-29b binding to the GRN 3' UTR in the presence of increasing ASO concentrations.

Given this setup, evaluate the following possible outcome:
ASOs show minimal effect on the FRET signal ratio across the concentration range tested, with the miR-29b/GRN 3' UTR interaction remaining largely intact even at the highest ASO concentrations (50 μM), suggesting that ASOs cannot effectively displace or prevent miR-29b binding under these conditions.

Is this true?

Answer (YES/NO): NO